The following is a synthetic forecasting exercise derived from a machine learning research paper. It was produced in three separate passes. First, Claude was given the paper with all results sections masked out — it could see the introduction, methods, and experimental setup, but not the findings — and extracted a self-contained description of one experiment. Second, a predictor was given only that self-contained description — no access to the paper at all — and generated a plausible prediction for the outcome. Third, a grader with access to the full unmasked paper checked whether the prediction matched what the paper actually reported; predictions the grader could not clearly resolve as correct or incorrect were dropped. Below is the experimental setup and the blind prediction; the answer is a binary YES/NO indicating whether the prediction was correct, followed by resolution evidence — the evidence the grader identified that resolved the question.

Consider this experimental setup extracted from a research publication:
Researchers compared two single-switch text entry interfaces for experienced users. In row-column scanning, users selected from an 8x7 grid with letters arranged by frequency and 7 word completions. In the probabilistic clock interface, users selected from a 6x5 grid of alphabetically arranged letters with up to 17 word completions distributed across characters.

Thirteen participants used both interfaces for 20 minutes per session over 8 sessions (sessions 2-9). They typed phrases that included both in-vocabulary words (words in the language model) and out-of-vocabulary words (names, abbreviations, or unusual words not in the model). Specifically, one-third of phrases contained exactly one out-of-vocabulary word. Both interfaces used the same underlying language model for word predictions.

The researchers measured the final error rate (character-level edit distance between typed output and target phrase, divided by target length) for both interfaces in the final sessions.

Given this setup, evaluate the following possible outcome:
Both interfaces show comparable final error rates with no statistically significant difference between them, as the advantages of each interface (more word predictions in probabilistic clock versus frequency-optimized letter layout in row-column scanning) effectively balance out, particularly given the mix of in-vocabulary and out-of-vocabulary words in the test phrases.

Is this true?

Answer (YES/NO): YES